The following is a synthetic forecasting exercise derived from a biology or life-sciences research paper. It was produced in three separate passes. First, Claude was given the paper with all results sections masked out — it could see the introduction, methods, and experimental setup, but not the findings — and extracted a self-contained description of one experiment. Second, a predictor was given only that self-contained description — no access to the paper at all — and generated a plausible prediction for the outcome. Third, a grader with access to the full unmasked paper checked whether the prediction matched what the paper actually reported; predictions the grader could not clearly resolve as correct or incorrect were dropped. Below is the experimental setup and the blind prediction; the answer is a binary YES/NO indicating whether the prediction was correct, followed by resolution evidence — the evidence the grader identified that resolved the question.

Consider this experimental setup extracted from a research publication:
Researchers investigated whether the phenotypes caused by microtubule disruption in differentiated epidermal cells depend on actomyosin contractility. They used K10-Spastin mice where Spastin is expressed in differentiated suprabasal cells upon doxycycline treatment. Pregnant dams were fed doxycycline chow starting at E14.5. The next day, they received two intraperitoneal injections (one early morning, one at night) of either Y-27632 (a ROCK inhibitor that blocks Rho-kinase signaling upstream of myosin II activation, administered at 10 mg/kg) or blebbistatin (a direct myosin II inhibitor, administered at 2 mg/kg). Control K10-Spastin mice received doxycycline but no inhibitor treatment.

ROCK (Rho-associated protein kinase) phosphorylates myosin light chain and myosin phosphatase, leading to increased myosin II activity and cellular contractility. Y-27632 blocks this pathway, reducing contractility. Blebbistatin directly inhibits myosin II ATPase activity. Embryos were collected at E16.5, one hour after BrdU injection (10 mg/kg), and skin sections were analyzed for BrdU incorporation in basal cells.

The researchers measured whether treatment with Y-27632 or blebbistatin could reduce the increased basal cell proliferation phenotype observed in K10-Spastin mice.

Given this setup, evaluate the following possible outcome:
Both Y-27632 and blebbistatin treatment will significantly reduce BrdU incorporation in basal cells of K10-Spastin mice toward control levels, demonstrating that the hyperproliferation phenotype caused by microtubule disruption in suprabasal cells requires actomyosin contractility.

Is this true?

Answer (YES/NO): YES